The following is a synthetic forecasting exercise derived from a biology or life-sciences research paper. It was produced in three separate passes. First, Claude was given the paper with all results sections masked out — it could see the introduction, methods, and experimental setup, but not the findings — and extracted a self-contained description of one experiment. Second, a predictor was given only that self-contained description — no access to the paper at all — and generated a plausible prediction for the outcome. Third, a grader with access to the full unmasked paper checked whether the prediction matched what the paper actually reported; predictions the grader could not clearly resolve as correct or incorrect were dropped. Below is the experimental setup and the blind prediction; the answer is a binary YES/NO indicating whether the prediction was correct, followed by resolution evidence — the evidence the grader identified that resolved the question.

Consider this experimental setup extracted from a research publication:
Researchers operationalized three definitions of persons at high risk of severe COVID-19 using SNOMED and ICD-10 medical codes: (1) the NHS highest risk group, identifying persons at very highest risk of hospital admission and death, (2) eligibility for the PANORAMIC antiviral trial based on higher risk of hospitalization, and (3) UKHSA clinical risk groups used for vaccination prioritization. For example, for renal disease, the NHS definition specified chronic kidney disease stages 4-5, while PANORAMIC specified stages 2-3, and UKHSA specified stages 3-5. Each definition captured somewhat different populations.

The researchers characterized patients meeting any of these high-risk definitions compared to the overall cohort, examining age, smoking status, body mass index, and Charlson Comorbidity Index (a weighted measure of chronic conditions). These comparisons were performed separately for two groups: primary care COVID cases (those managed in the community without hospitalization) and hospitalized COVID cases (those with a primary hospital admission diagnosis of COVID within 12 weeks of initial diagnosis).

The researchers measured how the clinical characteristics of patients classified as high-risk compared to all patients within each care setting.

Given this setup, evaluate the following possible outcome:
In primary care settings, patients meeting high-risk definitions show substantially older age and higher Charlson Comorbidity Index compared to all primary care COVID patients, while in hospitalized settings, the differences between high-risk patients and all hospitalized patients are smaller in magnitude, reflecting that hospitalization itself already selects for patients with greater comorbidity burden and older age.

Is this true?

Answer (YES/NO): YES